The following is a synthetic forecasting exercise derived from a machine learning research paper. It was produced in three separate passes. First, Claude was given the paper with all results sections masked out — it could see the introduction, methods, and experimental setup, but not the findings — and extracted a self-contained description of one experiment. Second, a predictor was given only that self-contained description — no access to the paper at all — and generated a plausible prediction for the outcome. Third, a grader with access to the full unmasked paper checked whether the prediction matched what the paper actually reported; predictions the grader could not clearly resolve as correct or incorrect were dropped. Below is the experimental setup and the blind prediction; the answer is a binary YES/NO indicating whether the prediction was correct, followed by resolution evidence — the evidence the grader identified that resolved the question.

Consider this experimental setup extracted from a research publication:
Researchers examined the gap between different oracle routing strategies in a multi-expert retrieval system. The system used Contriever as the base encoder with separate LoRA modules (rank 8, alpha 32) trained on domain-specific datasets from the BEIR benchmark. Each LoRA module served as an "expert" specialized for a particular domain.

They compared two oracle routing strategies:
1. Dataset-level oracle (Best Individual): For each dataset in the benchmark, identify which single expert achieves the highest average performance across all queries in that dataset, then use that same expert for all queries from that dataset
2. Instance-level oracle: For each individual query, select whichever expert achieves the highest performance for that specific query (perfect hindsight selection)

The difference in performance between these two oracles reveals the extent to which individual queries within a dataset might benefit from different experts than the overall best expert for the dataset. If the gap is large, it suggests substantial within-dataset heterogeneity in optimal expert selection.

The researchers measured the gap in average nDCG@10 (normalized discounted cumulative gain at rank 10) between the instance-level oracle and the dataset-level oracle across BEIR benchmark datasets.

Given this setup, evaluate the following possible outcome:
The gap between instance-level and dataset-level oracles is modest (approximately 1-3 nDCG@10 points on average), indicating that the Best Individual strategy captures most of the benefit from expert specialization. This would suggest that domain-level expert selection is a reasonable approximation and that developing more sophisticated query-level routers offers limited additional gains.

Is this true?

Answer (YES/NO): NO